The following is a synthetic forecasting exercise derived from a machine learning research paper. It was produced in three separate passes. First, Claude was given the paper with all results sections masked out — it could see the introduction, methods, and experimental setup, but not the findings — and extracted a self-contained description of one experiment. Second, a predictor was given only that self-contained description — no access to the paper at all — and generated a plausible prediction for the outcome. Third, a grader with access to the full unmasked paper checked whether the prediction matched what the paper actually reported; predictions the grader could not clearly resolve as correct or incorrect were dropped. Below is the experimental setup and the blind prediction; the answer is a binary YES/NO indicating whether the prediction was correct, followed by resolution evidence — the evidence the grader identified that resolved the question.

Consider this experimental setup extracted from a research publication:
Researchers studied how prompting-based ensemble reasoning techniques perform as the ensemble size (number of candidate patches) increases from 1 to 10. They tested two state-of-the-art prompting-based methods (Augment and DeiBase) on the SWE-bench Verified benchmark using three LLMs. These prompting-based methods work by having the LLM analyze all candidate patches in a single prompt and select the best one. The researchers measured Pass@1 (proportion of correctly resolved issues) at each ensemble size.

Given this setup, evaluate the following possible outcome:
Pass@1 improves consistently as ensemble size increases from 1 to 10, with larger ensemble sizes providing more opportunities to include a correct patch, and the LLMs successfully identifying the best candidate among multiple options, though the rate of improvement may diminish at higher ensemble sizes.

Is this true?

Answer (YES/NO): NO